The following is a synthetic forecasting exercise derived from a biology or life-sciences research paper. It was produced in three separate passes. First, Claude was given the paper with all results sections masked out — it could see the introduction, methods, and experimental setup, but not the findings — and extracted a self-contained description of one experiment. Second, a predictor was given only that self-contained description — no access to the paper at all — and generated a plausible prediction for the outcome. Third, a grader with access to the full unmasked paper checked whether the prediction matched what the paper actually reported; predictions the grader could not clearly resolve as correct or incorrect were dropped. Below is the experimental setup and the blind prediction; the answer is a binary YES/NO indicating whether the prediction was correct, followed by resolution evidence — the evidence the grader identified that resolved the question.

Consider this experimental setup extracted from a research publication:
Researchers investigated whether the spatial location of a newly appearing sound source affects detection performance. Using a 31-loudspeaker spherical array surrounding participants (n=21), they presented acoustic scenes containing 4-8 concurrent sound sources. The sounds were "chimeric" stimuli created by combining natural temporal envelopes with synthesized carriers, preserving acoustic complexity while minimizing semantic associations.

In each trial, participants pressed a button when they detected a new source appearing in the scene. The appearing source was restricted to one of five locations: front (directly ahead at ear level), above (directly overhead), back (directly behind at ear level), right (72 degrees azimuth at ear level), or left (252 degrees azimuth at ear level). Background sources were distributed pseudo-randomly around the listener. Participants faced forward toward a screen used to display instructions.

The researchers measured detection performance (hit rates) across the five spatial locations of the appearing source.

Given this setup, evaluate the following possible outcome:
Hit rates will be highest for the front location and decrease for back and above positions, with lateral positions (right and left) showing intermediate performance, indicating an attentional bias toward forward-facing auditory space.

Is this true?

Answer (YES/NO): NO